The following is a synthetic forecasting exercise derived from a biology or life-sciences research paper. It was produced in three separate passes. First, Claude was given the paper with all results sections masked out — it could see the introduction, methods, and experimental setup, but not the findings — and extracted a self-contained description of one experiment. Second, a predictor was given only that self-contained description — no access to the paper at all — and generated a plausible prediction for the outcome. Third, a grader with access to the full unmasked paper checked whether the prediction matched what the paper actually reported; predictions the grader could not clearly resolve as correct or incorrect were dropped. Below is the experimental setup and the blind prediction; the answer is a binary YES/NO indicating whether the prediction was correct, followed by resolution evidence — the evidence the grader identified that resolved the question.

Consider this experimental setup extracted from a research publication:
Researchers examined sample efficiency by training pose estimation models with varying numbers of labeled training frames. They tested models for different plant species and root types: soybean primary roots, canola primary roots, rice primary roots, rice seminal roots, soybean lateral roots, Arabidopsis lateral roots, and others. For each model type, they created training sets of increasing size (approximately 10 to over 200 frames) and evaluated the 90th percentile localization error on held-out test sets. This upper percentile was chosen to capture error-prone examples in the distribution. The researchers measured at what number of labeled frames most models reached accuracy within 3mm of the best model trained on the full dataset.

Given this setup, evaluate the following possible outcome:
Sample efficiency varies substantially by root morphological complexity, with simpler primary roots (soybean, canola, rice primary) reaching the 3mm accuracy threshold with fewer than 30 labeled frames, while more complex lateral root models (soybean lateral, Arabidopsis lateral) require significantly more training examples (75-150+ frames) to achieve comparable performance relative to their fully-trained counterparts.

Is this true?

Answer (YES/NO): NO